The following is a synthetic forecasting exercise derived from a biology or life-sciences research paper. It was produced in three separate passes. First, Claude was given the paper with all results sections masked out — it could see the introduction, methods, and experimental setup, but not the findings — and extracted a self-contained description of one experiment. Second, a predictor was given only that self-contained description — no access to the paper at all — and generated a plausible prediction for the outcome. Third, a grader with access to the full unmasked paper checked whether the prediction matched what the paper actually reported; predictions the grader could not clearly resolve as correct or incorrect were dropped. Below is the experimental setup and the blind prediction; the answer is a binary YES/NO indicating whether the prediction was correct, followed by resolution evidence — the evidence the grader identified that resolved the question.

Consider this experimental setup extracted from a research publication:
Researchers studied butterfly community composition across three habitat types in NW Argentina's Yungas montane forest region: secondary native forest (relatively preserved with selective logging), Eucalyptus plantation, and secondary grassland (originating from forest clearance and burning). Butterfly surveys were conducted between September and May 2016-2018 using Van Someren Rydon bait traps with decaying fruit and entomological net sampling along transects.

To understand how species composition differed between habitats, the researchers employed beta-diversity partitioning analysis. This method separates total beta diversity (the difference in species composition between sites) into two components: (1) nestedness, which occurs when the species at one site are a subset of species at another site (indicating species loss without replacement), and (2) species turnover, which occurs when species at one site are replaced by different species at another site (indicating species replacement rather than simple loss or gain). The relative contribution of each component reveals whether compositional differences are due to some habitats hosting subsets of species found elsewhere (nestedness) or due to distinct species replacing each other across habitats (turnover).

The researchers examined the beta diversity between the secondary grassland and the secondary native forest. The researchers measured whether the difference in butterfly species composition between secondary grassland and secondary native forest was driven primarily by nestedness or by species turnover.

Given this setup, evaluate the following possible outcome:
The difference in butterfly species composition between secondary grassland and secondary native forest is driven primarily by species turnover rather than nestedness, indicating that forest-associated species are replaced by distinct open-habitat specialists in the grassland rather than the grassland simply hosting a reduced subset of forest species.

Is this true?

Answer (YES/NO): NO